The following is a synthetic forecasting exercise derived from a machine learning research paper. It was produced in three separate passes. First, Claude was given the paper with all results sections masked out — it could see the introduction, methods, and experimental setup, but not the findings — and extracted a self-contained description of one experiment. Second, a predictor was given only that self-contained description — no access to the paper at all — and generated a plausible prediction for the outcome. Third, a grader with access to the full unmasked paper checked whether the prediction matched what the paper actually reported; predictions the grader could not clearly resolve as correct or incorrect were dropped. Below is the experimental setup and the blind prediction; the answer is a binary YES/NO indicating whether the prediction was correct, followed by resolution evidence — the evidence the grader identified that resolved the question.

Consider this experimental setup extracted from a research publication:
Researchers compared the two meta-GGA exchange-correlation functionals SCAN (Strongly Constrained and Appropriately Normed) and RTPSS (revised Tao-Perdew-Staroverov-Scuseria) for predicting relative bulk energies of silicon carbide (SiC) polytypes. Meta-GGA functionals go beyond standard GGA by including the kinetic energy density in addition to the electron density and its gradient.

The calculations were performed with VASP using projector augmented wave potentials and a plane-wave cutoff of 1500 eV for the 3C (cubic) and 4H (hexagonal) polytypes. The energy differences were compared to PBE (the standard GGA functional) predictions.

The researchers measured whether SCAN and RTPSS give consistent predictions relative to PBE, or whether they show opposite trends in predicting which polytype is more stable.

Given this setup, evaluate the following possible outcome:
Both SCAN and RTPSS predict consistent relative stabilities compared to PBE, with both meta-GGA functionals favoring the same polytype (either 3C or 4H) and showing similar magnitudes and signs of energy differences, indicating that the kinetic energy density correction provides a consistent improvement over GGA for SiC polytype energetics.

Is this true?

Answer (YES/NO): NO